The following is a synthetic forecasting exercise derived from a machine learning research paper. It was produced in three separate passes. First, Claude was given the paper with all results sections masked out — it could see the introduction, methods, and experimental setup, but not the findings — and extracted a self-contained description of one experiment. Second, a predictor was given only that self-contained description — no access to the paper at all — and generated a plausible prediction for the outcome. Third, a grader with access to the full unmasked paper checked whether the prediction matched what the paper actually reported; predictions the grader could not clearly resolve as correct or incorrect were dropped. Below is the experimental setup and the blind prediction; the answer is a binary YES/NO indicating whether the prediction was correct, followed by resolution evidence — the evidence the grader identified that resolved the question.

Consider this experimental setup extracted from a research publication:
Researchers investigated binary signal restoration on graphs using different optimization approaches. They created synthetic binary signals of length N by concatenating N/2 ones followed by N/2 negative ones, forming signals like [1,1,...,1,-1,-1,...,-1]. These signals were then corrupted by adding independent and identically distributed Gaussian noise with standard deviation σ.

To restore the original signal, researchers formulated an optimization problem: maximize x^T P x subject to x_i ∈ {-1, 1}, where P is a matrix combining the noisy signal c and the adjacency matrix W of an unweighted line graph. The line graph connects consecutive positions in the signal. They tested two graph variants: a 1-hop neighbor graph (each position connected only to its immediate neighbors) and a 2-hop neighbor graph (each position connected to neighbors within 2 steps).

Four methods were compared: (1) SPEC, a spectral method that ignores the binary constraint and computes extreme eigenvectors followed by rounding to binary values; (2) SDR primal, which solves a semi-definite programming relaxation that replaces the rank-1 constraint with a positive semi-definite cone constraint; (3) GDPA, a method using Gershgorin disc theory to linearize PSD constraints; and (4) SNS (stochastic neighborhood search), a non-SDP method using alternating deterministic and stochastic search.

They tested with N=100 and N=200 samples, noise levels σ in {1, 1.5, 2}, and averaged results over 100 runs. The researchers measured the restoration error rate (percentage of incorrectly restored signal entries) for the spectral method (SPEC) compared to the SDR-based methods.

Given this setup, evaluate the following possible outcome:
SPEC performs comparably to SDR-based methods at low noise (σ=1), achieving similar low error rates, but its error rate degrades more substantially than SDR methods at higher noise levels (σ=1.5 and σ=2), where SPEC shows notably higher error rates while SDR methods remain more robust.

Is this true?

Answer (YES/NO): NO